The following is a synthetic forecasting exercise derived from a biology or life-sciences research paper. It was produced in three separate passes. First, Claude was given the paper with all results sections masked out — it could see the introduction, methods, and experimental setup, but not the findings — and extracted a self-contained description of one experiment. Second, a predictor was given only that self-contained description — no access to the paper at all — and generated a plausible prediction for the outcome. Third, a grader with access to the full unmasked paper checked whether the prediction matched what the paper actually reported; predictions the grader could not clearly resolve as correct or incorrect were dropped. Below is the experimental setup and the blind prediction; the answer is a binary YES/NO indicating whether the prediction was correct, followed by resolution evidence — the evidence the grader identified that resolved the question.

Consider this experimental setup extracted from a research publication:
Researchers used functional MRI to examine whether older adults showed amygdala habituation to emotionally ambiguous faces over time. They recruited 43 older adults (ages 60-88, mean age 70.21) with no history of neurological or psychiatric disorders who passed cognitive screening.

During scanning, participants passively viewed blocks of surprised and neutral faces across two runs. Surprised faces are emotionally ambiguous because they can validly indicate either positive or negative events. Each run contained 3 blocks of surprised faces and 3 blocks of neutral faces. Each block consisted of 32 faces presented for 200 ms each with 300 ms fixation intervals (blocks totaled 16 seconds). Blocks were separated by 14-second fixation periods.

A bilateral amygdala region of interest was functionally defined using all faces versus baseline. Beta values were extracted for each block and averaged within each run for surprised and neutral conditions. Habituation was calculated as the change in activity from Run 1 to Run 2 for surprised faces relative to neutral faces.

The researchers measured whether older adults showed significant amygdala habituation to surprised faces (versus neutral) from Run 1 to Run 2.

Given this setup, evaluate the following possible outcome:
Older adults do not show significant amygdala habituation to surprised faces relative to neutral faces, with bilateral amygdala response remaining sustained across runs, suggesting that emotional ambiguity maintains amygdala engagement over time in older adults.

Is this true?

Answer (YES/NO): NO